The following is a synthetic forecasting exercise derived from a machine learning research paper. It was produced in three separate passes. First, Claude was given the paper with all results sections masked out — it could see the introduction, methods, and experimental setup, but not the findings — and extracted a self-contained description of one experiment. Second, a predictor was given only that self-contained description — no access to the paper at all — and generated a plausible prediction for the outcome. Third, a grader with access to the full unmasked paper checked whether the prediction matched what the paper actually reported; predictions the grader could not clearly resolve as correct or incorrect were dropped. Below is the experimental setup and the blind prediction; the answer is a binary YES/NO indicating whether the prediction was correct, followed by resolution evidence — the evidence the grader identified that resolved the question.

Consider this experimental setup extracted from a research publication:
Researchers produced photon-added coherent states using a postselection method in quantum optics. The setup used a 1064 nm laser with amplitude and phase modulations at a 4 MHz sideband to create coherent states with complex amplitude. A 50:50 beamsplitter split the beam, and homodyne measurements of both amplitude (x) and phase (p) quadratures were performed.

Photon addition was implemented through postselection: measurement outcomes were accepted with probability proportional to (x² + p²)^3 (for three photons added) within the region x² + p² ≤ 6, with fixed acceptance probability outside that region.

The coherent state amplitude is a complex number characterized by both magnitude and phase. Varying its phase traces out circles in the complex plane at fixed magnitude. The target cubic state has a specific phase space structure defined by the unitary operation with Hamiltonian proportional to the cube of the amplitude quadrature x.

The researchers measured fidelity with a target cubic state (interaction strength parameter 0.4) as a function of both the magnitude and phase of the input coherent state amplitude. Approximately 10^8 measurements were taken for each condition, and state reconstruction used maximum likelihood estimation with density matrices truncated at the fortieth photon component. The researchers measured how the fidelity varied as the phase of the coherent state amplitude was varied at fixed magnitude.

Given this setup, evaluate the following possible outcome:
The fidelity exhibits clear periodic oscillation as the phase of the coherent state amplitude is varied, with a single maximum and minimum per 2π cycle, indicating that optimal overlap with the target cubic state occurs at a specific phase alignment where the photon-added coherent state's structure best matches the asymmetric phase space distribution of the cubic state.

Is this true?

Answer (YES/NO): NO